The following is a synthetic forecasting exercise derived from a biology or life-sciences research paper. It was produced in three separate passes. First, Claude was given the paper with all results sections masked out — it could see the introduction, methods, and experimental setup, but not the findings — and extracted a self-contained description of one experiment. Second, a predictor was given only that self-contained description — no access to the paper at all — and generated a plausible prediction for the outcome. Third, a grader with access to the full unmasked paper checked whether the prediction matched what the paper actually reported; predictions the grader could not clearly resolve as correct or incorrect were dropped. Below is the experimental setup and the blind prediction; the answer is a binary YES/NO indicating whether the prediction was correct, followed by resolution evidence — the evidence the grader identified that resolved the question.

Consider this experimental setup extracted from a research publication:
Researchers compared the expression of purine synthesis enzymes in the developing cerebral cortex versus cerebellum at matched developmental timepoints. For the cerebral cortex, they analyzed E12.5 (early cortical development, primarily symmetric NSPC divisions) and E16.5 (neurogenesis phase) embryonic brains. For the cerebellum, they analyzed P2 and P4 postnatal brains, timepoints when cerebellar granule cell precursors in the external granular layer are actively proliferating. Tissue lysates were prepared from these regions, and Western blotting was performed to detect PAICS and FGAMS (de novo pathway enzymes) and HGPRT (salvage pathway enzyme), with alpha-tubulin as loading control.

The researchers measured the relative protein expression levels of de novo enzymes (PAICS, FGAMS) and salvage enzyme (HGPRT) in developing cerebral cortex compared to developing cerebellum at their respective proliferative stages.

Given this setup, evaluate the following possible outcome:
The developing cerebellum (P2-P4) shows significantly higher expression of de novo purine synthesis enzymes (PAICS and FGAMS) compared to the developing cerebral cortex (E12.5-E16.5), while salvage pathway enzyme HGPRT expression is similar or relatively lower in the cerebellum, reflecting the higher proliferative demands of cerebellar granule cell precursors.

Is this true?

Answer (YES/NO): NO